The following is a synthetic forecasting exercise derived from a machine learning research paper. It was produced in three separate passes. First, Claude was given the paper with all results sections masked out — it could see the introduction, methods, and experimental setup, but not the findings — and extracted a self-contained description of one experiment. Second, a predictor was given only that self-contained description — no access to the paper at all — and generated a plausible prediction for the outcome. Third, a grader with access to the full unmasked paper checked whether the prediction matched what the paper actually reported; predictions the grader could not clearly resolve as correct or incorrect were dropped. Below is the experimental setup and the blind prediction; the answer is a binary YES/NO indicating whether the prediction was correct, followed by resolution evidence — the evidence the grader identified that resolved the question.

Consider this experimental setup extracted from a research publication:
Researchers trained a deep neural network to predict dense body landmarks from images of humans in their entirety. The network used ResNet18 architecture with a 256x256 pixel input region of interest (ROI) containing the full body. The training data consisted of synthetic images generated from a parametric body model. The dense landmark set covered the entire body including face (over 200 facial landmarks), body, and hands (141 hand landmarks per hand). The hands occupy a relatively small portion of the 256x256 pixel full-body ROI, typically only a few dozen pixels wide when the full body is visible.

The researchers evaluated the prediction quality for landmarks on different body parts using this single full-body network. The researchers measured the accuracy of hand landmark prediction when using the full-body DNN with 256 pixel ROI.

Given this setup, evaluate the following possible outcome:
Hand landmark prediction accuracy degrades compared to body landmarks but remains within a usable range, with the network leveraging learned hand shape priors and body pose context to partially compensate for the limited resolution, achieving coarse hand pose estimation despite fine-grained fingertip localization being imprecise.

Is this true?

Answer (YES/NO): NO